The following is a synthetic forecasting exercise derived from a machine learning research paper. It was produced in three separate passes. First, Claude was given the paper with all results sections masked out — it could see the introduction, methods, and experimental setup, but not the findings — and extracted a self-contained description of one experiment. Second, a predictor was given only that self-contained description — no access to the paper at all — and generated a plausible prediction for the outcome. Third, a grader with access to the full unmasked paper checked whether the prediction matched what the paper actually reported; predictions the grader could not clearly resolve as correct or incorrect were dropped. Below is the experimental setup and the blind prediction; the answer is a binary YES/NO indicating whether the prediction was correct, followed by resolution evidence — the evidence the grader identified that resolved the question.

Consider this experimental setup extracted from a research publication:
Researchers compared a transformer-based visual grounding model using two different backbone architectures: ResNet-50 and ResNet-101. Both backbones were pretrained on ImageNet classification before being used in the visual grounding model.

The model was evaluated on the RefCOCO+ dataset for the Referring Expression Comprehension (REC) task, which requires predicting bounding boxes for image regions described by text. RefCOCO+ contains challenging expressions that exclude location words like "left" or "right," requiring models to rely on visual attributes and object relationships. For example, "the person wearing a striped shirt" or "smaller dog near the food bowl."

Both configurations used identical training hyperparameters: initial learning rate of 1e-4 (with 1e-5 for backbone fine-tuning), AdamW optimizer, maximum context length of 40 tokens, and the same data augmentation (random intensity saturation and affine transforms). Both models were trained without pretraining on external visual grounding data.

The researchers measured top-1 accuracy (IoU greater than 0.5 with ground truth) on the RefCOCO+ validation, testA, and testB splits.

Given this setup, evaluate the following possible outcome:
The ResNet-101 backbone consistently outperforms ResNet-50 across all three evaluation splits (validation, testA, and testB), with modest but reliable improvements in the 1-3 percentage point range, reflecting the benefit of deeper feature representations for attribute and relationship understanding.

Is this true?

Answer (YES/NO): NO